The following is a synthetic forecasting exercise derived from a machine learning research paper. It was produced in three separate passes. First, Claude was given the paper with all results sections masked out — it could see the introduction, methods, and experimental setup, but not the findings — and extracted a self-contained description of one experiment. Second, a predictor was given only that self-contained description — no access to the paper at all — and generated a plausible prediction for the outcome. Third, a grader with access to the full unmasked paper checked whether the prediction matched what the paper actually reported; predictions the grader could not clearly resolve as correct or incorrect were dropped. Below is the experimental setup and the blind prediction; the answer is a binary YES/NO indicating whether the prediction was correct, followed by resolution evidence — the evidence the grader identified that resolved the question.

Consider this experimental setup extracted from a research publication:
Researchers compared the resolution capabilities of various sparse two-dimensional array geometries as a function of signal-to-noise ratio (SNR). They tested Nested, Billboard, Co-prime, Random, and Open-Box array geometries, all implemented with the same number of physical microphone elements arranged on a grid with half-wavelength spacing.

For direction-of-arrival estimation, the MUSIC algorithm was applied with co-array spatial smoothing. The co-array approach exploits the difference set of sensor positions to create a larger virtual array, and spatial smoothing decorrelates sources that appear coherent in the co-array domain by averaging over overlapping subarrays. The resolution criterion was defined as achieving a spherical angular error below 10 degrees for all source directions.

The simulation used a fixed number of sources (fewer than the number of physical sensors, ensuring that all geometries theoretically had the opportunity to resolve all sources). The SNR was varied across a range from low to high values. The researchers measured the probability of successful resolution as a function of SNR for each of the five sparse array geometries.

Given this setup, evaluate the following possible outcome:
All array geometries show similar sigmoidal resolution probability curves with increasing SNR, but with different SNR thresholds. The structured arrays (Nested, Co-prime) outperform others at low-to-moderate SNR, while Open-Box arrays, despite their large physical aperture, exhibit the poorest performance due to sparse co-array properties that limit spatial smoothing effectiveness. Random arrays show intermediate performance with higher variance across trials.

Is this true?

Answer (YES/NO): NO